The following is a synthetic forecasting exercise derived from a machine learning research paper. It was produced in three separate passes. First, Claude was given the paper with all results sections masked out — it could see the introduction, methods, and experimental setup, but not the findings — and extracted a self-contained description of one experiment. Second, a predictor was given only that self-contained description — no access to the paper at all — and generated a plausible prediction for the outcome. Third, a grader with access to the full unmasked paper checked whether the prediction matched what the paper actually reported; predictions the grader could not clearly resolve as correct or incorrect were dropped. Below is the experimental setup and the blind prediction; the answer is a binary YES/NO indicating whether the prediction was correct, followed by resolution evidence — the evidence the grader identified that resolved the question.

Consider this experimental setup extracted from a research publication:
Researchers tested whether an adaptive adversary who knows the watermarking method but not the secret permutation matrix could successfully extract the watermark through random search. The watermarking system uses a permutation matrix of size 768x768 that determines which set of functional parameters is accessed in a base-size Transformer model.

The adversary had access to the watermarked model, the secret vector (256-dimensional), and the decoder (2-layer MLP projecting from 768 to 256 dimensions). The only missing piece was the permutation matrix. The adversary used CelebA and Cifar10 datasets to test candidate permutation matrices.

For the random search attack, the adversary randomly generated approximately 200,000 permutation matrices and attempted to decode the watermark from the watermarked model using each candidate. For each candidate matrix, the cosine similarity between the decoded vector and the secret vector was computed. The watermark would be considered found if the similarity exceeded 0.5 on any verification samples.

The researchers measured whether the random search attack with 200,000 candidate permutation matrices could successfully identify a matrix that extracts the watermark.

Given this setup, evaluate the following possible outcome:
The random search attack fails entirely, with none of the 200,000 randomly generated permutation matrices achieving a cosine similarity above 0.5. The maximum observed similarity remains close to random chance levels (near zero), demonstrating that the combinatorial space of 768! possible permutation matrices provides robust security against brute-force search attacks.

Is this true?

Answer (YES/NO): YES